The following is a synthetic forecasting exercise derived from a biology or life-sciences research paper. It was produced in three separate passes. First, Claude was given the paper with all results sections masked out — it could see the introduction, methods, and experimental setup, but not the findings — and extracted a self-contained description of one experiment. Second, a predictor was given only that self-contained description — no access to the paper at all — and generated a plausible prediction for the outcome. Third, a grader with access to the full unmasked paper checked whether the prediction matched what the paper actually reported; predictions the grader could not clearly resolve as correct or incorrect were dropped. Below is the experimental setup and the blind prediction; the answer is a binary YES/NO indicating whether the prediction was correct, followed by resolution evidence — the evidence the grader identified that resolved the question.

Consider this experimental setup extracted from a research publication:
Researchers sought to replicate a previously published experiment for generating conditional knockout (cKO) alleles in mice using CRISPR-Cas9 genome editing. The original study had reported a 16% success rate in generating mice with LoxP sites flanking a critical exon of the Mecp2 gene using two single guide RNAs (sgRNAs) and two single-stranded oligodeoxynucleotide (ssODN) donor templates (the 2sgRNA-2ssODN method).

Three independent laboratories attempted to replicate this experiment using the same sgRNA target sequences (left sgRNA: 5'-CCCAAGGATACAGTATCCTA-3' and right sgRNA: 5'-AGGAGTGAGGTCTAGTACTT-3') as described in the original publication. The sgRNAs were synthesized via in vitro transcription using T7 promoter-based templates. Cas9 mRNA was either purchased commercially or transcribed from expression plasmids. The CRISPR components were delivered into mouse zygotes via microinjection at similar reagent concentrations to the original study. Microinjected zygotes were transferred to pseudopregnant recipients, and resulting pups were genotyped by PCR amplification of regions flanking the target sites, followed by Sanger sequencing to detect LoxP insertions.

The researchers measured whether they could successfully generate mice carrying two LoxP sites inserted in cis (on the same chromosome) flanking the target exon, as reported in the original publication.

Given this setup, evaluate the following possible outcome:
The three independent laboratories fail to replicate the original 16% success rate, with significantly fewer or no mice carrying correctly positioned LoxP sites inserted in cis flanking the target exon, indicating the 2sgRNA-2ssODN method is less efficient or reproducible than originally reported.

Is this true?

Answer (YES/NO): YES